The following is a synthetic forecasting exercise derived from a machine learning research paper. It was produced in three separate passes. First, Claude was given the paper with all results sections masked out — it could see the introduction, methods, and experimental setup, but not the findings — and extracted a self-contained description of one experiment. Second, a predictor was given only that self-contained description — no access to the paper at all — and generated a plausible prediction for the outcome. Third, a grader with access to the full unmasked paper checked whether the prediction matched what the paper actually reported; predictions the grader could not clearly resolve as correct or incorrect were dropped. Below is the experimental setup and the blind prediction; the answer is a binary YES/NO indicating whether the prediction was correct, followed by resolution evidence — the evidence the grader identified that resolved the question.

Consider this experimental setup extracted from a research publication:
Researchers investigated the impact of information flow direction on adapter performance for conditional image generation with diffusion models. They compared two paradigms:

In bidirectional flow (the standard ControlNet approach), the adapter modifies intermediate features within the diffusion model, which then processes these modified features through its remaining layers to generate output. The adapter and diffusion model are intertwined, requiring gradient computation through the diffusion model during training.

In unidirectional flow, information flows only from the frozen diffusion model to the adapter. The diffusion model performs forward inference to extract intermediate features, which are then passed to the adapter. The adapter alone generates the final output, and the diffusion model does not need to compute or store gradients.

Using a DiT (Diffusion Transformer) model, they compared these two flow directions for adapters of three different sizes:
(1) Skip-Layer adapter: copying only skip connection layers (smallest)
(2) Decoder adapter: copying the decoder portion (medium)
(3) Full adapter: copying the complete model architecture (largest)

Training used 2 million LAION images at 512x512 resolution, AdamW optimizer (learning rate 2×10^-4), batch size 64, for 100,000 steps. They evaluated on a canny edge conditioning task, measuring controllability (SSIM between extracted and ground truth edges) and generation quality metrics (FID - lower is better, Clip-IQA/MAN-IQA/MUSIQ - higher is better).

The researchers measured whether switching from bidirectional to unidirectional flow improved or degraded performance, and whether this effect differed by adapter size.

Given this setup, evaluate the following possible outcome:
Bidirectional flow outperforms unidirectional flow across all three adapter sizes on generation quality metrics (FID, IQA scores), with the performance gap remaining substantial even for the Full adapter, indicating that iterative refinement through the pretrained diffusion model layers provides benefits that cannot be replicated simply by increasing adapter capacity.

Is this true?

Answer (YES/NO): NO